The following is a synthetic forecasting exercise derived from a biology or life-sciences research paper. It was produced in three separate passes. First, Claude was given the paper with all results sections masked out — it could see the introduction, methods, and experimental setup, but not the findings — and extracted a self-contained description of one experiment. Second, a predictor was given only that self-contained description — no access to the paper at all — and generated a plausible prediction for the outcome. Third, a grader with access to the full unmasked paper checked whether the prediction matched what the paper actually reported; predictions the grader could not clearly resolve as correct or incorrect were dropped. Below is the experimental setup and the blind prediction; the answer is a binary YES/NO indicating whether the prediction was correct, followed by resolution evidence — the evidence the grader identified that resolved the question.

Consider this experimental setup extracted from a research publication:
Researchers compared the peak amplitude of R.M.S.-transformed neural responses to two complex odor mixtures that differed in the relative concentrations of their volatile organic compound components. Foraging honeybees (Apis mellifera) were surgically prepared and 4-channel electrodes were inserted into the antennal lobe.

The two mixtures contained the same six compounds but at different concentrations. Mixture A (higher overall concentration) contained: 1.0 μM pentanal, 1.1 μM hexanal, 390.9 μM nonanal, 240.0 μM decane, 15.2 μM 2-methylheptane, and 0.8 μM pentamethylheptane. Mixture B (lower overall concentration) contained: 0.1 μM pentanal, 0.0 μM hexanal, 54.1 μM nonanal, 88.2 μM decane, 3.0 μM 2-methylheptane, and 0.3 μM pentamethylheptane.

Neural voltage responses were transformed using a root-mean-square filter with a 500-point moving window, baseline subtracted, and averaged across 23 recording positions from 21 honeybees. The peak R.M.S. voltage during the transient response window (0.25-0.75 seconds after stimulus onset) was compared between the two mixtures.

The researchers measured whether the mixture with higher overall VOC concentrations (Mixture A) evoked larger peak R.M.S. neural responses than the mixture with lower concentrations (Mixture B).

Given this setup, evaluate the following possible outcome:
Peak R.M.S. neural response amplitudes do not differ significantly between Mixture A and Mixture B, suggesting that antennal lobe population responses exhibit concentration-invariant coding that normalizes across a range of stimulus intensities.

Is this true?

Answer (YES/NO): NO